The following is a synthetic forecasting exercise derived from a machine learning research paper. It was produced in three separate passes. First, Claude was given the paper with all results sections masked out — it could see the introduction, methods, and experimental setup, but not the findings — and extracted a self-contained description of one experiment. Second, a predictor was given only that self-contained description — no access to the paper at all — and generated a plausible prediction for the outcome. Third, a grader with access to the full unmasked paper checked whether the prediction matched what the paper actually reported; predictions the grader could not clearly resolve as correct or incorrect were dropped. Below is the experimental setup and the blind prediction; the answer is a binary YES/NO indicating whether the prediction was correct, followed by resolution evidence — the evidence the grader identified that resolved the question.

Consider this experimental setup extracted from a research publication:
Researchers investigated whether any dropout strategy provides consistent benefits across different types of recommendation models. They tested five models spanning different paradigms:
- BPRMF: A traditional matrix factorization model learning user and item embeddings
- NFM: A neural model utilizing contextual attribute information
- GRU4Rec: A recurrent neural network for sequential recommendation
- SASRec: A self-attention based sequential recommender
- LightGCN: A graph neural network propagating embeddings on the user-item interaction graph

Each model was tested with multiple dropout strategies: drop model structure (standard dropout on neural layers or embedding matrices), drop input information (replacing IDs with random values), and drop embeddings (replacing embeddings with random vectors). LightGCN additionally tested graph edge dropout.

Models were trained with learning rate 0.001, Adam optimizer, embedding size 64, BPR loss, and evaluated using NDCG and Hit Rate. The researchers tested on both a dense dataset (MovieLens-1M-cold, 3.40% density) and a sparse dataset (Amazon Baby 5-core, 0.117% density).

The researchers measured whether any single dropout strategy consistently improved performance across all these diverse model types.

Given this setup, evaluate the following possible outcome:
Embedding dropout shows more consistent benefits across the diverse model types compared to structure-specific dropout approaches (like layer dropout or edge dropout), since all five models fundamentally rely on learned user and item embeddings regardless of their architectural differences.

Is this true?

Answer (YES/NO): NO